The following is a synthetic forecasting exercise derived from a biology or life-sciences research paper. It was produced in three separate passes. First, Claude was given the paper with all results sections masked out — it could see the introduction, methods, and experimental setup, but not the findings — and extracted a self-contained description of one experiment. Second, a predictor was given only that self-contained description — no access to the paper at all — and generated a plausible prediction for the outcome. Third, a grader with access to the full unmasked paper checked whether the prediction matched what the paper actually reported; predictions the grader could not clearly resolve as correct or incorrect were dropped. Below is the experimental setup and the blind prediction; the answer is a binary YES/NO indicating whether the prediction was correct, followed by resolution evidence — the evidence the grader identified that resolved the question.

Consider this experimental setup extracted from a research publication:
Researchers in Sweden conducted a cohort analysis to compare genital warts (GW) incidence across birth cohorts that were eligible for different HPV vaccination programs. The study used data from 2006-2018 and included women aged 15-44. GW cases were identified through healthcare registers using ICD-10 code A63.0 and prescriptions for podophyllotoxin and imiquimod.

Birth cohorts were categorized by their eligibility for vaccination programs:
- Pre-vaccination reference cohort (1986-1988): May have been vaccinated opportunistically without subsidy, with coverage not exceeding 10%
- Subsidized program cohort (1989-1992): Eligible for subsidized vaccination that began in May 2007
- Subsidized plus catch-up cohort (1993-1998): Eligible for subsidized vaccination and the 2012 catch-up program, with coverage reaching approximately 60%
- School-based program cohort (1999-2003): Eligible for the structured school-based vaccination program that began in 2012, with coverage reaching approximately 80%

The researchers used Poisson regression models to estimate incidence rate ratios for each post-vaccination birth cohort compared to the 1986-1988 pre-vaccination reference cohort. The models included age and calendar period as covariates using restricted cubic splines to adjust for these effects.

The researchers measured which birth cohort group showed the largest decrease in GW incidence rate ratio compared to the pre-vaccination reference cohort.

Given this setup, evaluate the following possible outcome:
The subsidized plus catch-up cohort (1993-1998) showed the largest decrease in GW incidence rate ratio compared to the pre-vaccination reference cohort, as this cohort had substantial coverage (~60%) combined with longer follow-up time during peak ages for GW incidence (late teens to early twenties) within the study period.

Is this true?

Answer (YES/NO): NO